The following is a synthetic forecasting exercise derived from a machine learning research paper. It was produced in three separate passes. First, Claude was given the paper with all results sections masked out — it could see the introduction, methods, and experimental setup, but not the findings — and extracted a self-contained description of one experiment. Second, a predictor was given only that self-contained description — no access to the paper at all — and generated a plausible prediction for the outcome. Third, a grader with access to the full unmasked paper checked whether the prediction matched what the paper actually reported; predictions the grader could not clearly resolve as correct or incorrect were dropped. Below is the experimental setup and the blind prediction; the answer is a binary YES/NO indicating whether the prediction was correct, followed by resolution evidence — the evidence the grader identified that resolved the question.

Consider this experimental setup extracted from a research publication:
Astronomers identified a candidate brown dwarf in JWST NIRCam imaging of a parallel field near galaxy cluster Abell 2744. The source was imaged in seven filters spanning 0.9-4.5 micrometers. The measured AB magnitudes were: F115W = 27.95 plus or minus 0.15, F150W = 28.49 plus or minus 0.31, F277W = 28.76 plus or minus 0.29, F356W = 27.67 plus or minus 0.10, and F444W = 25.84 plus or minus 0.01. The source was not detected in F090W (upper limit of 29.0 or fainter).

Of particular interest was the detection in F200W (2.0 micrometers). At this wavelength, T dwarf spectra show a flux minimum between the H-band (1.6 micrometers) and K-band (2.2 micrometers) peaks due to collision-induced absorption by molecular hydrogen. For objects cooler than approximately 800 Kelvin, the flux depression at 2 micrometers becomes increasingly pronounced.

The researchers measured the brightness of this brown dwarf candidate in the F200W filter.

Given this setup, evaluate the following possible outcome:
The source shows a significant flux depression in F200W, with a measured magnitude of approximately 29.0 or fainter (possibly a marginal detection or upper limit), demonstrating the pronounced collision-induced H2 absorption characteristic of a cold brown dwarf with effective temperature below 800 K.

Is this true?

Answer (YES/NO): YES